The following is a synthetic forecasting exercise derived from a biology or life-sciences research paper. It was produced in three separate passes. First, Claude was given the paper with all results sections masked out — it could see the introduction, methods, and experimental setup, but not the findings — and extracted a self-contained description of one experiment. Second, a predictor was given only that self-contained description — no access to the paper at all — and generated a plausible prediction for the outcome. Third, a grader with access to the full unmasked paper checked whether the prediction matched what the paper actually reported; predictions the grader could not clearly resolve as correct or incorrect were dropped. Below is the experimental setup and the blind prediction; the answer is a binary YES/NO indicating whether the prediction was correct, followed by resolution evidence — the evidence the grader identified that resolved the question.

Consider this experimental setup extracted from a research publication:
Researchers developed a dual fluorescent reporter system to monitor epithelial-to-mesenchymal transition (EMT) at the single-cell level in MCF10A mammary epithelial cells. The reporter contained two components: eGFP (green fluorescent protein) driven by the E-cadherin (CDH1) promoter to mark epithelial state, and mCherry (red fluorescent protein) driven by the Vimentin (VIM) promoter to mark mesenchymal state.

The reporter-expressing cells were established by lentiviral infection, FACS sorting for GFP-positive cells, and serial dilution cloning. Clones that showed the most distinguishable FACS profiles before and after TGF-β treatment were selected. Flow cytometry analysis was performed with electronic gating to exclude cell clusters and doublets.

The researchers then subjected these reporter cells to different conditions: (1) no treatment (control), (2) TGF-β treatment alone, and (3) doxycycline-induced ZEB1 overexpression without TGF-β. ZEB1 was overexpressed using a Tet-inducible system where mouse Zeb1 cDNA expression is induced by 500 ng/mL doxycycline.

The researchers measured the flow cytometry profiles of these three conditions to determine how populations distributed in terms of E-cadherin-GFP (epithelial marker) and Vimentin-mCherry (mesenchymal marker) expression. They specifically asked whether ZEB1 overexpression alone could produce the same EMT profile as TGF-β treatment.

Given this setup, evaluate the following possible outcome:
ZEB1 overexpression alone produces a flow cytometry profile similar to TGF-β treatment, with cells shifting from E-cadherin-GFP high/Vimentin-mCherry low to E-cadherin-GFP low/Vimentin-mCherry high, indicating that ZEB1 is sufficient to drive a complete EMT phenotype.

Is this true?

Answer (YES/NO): NO